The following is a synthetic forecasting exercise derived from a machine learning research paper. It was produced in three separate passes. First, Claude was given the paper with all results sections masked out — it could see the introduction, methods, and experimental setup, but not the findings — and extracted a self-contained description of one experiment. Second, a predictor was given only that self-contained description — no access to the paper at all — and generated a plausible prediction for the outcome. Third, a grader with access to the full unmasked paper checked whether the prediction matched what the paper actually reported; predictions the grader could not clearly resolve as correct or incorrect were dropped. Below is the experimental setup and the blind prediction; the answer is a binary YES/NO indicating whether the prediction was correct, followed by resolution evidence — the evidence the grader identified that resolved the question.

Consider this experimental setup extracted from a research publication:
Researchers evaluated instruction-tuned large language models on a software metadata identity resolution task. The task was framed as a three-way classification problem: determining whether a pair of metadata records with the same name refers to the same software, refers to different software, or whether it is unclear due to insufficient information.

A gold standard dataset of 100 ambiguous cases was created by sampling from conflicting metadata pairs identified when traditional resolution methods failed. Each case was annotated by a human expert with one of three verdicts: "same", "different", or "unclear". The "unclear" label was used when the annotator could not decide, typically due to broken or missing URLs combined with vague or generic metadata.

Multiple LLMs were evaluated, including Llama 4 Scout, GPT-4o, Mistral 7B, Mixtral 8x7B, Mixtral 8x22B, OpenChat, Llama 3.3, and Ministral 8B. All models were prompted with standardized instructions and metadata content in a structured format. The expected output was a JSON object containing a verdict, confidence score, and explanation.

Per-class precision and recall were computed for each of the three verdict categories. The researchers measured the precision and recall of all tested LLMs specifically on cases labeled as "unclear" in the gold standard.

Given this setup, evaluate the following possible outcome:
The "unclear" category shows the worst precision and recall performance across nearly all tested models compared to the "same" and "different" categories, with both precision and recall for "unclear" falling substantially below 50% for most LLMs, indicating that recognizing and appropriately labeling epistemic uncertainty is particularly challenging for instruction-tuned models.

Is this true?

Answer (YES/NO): YES